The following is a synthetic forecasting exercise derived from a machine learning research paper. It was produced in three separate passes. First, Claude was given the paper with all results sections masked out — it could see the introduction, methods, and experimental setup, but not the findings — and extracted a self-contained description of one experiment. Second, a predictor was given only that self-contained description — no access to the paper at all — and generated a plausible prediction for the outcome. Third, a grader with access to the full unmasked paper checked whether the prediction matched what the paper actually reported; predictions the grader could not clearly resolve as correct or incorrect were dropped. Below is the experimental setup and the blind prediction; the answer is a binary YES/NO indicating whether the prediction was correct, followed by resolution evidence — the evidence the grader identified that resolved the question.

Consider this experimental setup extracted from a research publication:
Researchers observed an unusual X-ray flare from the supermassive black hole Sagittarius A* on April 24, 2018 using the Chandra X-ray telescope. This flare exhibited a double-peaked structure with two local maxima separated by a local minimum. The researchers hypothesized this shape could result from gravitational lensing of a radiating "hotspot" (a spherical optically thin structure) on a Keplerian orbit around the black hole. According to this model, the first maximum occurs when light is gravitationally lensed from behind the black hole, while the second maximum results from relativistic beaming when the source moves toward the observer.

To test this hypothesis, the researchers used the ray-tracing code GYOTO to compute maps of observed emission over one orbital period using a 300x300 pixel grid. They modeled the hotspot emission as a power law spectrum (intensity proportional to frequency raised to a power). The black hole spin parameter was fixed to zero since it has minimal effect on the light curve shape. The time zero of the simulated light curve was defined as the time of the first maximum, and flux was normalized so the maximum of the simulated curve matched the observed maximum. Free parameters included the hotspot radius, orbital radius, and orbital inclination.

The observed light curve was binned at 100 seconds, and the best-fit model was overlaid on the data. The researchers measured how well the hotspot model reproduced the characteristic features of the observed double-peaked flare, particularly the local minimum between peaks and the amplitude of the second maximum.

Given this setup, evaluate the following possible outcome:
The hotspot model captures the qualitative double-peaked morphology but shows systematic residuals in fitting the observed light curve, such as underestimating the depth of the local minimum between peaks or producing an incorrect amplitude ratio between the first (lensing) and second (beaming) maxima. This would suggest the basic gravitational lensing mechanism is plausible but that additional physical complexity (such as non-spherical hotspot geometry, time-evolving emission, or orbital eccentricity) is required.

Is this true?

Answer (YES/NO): YES